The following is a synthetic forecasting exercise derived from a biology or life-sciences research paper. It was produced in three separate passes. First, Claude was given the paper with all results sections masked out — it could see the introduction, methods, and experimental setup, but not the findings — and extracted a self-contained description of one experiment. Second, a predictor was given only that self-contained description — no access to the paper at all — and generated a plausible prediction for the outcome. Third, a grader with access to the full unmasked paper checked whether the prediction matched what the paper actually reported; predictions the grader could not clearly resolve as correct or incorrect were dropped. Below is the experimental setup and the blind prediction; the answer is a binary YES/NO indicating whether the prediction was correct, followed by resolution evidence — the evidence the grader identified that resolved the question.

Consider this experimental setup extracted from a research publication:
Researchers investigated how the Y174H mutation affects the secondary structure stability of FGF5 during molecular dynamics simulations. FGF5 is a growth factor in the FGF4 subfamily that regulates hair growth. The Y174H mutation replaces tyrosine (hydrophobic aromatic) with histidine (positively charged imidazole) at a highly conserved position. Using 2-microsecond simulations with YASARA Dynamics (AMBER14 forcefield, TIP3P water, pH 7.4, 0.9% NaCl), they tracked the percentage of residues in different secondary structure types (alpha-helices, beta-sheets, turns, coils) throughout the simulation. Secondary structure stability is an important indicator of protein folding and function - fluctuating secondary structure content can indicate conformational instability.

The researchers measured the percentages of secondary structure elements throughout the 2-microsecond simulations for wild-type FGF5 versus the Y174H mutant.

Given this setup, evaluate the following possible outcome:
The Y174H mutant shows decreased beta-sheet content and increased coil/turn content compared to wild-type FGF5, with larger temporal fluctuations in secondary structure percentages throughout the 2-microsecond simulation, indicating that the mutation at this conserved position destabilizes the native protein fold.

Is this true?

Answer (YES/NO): NO